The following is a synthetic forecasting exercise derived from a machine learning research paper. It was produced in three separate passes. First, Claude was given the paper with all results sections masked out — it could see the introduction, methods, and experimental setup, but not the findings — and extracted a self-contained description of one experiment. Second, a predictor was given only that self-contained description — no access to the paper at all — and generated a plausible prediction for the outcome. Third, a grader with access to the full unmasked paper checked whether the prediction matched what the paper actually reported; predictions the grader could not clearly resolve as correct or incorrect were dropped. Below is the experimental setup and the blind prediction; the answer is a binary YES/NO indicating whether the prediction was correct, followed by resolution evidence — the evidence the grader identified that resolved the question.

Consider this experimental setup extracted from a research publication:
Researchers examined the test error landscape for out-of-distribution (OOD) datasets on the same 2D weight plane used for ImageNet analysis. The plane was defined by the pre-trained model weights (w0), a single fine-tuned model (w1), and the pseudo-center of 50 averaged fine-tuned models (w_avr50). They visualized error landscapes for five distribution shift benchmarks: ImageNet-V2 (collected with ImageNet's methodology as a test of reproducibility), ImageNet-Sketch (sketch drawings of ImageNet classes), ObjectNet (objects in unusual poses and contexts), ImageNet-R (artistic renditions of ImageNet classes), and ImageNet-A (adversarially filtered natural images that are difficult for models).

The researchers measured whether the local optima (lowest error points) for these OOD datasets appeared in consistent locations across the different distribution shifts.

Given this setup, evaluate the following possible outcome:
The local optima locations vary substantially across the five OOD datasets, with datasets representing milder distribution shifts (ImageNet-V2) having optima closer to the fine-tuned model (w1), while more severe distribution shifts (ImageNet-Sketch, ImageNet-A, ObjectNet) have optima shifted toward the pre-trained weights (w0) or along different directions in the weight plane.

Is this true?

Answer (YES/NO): NO